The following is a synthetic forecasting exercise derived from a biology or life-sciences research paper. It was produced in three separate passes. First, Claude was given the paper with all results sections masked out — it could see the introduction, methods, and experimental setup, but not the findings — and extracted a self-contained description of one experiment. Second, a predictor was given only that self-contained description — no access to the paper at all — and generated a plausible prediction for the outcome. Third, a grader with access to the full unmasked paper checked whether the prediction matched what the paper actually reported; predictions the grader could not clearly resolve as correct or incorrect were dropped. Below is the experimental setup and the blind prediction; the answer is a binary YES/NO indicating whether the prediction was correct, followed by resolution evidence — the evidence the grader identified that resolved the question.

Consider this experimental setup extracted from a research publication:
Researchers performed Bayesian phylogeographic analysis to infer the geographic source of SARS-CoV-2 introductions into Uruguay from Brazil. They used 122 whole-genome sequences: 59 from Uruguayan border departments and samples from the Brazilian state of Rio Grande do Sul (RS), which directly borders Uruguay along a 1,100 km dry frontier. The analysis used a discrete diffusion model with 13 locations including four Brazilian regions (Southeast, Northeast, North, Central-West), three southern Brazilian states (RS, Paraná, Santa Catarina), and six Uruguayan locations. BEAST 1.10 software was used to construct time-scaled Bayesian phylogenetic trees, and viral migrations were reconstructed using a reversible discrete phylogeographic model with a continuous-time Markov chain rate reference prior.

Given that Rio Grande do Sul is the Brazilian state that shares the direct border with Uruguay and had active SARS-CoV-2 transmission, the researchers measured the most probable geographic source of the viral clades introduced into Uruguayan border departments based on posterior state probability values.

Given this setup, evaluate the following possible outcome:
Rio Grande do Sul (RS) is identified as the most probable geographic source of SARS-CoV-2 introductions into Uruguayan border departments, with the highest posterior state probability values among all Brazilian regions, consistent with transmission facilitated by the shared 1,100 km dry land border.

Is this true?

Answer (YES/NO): NO